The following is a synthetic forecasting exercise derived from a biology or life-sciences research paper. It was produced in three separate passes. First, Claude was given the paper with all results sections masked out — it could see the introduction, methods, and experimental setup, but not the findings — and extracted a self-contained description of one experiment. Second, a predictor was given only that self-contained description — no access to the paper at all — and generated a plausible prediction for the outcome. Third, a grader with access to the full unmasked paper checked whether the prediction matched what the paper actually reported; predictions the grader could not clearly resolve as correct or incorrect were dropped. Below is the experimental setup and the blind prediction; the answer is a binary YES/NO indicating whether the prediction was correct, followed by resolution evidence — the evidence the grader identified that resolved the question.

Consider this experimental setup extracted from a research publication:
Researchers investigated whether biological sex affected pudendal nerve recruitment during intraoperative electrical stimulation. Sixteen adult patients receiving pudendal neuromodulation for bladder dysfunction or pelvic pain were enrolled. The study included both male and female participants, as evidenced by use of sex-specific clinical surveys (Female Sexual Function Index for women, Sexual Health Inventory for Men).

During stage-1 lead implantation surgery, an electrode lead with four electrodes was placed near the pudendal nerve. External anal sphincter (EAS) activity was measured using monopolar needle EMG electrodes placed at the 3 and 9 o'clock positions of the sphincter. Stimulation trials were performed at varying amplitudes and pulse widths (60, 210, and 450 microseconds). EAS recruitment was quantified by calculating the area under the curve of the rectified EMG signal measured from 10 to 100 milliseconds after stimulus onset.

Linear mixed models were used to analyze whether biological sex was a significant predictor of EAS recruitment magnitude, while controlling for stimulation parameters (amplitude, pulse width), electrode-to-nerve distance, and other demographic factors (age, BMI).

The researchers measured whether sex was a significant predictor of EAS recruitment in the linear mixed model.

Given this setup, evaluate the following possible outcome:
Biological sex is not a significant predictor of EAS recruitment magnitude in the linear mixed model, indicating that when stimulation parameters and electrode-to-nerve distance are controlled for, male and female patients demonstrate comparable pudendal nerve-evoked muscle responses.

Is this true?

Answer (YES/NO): YES